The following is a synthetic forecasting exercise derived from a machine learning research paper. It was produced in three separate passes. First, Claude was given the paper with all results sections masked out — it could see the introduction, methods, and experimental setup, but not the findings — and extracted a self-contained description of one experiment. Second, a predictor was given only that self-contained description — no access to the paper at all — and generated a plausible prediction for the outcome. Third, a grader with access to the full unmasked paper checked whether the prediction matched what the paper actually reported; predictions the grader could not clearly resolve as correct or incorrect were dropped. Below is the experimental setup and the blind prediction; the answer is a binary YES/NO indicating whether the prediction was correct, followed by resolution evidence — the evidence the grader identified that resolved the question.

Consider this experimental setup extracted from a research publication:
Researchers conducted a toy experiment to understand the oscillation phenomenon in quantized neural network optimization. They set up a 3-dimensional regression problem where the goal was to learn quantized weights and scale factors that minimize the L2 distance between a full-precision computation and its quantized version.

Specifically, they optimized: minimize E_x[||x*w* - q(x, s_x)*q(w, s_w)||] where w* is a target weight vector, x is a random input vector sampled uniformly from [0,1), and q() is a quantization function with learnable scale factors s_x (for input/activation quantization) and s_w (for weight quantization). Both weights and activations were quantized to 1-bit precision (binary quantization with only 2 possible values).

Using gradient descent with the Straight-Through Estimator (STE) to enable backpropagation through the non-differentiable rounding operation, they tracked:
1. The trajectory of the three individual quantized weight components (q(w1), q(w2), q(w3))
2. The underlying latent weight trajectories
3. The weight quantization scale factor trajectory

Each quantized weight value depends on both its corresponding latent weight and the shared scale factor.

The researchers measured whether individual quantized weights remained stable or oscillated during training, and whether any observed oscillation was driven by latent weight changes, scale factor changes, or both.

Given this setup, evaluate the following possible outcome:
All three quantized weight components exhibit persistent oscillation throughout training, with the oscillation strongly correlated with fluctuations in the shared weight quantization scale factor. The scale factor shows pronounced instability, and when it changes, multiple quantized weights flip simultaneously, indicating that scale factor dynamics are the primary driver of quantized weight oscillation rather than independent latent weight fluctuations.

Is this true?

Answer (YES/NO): NO